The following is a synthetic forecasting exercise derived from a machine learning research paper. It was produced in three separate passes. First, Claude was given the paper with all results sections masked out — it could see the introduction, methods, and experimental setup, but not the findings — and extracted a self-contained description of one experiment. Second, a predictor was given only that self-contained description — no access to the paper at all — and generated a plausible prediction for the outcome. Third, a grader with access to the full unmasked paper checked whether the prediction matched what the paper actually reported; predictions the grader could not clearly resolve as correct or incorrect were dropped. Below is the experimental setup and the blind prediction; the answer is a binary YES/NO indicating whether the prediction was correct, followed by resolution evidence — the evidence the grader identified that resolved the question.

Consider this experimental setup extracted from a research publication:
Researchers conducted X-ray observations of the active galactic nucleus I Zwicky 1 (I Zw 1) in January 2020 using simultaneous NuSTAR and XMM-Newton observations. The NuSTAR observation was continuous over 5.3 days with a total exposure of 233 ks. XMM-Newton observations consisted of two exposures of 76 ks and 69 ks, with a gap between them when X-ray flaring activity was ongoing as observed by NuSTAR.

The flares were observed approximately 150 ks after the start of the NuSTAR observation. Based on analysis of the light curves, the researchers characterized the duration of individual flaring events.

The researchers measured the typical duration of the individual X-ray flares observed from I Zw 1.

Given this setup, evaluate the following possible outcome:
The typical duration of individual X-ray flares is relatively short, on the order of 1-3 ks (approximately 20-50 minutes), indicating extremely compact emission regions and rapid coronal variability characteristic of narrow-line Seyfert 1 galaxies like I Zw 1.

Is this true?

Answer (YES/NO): NO